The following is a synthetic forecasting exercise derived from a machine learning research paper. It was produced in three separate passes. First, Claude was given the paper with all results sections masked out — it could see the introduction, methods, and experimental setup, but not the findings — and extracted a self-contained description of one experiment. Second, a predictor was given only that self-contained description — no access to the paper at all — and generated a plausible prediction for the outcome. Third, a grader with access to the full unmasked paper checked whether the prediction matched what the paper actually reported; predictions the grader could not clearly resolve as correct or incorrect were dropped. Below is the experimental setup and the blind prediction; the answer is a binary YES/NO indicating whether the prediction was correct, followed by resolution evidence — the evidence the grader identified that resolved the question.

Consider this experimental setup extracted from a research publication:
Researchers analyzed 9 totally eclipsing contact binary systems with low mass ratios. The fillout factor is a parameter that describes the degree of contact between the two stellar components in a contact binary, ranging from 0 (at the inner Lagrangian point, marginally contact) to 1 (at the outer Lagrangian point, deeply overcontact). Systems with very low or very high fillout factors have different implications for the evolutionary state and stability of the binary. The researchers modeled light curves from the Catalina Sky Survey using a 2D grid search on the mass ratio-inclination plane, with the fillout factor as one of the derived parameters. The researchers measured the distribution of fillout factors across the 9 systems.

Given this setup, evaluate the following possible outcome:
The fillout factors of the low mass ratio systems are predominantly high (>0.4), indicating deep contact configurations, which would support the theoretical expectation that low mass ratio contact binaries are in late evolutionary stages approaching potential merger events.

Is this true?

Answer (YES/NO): YES